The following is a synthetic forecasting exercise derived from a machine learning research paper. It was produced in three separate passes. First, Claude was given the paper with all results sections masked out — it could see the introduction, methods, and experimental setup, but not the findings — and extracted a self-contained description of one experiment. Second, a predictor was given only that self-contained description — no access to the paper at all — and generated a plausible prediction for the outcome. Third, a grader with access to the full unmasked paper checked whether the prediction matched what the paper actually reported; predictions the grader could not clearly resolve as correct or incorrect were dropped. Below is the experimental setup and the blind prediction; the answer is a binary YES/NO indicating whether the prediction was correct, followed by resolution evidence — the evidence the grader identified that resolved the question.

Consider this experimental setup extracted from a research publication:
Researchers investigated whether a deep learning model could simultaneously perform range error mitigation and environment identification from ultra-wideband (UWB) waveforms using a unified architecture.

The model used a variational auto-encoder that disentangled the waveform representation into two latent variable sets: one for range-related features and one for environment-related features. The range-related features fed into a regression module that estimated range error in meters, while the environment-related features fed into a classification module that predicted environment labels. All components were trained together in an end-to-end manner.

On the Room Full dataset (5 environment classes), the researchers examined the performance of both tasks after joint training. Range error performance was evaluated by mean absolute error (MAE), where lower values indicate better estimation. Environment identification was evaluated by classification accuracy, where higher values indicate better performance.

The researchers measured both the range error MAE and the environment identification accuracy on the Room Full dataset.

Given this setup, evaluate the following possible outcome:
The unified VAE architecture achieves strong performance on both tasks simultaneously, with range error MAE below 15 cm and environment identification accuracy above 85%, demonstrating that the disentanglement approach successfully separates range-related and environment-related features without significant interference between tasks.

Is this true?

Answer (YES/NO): NO